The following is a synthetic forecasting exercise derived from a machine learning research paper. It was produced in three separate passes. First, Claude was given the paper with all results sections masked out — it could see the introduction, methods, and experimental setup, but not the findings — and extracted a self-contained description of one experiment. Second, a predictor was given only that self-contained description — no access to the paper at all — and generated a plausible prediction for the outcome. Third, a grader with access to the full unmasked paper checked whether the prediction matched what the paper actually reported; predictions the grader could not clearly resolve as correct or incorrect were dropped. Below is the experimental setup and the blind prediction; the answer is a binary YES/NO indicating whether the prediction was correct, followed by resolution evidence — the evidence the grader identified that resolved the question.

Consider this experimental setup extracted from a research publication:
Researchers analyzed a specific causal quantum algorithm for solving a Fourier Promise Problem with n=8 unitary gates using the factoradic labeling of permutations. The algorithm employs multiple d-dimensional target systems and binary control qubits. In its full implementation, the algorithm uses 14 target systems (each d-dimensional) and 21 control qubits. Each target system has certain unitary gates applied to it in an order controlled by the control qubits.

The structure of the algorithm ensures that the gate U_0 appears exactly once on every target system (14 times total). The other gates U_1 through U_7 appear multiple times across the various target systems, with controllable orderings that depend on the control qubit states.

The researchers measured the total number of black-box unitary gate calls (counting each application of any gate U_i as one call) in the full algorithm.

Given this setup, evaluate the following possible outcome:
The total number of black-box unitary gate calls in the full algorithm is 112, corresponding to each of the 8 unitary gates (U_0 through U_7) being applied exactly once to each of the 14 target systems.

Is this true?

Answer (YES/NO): NO